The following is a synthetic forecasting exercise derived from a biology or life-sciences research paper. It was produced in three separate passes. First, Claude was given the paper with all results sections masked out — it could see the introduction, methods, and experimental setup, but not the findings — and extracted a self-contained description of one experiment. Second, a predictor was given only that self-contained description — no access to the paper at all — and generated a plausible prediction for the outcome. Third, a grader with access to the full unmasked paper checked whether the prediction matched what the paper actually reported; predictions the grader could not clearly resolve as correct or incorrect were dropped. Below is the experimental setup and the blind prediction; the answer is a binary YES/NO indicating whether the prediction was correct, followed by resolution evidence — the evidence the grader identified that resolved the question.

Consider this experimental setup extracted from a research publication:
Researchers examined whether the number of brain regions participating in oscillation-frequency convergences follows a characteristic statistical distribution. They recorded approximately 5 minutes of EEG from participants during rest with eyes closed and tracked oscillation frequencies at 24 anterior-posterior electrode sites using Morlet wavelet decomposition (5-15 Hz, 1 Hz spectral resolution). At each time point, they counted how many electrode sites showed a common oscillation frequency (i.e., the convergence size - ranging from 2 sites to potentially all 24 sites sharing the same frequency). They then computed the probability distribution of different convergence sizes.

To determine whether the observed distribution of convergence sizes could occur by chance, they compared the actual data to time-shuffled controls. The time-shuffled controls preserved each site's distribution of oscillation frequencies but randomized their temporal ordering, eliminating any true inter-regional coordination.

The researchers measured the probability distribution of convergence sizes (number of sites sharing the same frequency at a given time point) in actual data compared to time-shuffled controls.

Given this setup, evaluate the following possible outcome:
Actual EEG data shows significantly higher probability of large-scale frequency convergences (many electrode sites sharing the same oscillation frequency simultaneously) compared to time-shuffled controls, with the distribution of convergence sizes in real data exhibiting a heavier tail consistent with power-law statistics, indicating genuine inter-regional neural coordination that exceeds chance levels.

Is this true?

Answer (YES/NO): NO